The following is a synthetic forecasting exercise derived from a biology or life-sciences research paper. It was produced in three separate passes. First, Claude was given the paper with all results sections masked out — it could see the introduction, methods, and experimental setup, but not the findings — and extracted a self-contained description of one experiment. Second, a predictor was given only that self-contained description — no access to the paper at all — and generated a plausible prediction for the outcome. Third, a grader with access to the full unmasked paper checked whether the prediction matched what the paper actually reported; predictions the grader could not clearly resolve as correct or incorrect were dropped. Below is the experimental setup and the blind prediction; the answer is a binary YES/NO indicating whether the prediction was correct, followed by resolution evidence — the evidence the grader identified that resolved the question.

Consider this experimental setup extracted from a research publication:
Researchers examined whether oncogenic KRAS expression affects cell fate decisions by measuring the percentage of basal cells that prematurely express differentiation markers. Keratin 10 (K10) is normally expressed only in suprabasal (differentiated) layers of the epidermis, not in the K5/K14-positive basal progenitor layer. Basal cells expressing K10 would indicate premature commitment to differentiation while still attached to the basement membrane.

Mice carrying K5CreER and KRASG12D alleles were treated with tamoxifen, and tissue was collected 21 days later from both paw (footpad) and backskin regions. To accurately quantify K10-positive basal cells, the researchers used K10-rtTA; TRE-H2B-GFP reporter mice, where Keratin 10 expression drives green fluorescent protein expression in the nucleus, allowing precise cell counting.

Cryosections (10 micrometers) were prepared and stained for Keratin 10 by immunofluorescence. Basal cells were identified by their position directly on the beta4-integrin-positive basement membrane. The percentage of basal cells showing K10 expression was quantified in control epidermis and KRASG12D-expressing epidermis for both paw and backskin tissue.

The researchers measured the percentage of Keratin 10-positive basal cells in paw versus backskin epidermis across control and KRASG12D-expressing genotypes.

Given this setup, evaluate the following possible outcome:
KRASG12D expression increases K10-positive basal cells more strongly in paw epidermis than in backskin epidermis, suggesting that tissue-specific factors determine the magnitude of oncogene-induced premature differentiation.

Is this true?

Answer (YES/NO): NO